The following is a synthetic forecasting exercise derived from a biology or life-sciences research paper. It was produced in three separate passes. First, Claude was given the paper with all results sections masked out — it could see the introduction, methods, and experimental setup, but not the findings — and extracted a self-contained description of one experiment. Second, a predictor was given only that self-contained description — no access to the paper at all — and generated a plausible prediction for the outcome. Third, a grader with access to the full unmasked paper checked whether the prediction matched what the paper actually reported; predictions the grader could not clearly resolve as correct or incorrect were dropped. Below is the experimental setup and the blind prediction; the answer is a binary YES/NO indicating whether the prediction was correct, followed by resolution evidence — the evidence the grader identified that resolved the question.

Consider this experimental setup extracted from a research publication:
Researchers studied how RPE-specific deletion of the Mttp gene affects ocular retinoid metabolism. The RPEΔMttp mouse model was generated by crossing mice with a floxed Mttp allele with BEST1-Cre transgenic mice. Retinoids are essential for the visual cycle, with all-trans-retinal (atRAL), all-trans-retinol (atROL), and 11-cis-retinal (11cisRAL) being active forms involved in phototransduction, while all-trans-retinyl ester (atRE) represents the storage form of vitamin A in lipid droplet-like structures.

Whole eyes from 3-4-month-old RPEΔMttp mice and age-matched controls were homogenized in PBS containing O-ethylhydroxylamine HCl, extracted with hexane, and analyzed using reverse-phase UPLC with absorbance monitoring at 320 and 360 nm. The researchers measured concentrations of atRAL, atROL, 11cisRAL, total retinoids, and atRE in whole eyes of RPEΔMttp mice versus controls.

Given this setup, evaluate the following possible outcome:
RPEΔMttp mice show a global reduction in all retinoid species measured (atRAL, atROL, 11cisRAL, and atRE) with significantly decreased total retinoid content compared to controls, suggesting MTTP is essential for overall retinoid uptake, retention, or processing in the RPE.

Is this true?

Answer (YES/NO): NO